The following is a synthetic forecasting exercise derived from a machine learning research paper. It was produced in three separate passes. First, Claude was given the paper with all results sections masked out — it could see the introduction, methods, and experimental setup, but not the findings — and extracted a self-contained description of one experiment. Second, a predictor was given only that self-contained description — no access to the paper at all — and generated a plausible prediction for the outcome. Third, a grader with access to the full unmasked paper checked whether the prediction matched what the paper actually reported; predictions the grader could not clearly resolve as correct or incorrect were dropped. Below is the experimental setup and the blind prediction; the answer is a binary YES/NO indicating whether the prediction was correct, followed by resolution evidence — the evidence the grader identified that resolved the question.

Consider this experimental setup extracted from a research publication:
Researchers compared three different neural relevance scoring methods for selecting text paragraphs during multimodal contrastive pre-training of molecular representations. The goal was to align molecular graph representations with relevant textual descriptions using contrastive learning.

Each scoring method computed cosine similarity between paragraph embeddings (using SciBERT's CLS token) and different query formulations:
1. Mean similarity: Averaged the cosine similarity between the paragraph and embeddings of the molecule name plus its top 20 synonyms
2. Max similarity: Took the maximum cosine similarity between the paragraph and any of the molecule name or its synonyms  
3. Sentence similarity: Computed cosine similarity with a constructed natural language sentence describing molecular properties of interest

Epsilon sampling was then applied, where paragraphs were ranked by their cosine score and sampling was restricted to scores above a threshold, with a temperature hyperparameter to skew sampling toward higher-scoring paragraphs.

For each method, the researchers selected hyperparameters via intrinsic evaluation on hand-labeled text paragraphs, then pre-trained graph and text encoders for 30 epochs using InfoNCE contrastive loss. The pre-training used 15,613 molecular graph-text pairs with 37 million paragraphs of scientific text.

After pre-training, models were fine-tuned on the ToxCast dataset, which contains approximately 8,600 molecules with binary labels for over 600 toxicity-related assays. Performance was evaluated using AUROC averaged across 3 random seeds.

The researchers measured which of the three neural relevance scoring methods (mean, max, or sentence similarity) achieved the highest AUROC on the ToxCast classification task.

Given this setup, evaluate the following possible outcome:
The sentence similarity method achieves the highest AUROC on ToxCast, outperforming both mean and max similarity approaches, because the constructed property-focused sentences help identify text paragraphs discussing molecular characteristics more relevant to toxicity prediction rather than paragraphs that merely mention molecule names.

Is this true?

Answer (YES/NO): NO